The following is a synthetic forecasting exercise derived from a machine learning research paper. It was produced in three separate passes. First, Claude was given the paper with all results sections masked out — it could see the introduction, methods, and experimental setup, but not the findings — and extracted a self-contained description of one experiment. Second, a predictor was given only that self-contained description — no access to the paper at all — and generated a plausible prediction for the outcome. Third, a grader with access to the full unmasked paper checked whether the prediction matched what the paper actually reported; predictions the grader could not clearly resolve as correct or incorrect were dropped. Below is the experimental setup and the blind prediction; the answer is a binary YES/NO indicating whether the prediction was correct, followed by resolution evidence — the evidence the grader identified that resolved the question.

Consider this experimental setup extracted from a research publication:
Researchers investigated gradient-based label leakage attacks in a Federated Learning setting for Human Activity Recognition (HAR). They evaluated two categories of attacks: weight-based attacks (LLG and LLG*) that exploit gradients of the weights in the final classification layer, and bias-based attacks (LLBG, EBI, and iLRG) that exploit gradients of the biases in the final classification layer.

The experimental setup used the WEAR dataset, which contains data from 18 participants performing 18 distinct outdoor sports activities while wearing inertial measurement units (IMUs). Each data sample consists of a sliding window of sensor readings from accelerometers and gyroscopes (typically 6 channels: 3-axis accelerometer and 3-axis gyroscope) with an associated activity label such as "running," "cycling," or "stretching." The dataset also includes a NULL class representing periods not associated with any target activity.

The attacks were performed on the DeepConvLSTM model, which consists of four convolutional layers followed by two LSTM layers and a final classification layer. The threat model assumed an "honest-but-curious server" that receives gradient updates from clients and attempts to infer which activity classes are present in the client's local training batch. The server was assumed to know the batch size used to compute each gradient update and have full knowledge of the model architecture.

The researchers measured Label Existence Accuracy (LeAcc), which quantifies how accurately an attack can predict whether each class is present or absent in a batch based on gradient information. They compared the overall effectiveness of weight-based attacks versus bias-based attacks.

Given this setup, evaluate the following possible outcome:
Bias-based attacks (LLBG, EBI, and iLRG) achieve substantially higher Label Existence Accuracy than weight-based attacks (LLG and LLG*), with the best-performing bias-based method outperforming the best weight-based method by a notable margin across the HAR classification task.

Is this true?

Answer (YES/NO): YES